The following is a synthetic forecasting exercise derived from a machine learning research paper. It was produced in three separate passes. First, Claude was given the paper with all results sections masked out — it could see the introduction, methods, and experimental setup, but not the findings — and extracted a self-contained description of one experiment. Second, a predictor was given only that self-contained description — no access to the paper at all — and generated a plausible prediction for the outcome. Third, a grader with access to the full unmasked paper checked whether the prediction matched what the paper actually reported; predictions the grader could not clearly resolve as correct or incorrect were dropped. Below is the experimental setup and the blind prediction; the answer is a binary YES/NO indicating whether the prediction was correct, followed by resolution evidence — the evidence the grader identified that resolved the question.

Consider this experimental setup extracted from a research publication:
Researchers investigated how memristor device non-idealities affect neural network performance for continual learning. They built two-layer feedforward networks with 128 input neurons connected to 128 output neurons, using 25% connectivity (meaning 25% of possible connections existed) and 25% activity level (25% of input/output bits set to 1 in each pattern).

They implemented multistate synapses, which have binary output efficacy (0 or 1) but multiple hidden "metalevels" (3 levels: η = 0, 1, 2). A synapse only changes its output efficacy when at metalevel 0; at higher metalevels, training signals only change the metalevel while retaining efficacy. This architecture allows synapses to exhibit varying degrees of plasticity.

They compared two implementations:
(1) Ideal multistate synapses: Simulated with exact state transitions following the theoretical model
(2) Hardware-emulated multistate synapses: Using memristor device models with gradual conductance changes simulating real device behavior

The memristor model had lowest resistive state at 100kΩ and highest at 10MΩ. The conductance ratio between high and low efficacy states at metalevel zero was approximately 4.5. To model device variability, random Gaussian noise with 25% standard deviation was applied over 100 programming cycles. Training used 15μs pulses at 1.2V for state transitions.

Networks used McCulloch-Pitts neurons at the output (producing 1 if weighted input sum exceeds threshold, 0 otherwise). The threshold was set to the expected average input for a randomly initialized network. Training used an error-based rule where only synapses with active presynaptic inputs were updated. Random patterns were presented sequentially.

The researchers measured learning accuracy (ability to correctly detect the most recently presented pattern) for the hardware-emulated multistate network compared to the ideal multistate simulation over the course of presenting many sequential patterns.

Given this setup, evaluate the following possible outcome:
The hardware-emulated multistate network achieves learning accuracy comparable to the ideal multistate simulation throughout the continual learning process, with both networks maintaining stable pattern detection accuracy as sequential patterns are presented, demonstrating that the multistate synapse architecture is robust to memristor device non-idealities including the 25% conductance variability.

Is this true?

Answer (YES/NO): NO